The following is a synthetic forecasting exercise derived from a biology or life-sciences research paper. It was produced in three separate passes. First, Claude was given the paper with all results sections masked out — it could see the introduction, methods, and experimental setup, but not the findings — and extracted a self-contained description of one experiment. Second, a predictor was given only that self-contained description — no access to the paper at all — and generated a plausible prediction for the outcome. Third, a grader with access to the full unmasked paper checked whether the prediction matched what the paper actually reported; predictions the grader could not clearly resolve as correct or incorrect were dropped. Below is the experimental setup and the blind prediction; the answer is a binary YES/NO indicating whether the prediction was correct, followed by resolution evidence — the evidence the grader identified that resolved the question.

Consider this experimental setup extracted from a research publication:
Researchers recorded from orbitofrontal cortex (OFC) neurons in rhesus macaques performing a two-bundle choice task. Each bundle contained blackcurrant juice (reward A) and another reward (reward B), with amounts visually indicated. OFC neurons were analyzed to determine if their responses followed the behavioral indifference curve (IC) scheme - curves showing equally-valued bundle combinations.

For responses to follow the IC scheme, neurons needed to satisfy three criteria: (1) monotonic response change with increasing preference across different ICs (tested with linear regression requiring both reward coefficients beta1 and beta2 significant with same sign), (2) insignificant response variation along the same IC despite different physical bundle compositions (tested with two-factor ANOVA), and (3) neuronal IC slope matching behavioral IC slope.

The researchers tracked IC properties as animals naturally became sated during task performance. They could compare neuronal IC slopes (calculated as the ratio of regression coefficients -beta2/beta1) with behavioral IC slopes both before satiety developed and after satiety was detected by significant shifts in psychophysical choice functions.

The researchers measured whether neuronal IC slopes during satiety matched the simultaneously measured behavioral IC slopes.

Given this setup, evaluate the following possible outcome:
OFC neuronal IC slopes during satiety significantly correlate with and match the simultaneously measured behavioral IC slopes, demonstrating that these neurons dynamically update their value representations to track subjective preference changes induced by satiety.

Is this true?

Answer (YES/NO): YES